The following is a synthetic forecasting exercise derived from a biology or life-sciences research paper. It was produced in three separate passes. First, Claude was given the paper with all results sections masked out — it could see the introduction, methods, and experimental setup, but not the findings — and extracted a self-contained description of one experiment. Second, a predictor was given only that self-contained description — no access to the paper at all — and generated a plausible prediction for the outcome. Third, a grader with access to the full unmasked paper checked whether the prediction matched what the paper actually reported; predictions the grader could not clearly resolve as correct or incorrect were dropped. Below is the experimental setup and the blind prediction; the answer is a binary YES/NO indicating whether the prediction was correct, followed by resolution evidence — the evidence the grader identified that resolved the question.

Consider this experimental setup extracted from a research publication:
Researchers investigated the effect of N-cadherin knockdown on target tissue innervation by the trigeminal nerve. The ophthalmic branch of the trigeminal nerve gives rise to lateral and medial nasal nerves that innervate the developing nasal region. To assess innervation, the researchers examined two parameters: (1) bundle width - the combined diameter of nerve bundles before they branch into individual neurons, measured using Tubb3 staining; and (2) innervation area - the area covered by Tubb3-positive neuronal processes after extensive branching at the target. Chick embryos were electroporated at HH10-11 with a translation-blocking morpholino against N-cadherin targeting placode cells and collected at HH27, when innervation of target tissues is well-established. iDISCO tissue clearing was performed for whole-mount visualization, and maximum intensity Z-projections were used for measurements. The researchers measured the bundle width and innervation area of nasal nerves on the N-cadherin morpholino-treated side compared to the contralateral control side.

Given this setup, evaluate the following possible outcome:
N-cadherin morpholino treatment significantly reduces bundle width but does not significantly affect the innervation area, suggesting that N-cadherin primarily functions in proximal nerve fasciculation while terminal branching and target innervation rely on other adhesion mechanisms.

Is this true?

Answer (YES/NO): NO